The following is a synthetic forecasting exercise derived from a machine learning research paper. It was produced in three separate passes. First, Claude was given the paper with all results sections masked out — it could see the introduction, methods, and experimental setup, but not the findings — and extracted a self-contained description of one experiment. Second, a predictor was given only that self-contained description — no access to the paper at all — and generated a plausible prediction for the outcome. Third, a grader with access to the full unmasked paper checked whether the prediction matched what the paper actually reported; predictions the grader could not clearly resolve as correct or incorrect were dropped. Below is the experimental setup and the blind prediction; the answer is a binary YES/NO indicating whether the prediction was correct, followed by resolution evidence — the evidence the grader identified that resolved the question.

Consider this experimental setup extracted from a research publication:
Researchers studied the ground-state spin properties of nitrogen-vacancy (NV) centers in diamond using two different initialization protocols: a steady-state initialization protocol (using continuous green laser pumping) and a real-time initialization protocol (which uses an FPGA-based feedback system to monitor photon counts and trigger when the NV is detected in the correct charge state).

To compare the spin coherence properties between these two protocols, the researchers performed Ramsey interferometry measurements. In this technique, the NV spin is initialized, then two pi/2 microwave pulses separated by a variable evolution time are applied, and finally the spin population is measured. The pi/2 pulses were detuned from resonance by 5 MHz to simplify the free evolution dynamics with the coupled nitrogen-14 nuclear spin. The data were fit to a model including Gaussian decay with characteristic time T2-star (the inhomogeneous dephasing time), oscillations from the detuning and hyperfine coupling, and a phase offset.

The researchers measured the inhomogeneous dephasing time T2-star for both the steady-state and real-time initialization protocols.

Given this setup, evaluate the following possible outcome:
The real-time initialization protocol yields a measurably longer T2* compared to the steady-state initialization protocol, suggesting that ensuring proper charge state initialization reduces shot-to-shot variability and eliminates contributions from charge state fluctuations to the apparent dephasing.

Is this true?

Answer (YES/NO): YES